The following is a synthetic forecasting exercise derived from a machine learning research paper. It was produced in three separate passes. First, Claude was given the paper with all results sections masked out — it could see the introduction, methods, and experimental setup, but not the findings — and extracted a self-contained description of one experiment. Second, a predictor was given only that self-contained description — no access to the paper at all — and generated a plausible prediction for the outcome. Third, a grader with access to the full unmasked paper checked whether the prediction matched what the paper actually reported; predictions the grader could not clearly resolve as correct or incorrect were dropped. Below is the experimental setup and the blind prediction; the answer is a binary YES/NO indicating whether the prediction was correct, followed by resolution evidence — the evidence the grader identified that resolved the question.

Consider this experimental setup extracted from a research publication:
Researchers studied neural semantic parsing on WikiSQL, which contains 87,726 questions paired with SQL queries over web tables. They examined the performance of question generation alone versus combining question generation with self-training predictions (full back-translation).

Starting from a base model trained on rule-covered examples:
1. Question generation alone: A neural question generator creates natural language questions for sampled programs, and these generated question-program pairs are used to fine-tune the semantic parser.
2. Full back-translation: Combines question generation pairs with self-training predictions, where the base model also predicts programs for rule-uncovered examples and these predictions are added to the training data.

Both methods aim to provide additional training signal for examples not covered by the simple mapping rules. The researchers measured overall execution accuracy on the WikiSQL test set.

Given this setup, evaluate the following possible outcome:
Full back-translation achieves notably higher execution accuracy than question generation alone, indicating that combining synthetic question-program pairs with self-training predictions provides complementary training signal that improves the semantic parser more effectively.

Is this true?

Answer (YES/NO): NO